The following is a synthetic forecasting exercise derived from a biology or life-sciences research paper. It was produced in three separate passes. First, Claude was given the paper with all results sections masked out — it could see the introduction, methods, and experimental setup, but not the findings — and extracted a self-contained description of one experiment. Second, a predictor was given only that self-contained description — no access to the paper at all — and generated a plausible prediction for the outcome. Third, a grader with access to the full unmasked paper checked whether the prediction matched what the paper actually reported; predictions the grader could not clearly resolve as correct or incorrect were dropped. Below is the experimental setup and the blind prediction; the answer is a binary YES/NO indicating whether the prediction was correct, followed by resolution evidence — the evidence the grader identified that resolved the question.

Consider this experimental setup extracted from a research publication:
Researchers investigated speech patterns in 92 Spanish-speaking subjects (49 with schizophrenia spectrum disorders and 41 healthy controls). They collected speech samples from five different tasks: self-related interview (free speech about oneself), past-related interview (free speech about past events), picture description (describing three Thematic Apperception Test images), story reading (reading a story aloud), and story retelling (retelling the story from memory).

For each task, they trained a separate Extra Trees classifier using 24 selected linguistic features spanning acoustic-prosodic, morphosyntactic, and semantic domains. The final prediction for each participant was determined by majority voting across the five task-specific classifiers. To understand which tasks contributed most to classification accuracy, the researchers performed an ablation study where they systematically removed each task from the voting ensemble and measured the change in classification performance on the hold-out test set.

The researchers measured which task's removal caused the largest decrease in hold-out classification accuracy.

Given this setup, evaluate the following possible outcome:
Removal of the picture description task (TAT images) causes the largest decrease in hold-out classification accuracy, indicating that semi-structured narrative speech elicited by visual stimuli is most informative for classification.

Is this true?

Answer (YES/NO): YES